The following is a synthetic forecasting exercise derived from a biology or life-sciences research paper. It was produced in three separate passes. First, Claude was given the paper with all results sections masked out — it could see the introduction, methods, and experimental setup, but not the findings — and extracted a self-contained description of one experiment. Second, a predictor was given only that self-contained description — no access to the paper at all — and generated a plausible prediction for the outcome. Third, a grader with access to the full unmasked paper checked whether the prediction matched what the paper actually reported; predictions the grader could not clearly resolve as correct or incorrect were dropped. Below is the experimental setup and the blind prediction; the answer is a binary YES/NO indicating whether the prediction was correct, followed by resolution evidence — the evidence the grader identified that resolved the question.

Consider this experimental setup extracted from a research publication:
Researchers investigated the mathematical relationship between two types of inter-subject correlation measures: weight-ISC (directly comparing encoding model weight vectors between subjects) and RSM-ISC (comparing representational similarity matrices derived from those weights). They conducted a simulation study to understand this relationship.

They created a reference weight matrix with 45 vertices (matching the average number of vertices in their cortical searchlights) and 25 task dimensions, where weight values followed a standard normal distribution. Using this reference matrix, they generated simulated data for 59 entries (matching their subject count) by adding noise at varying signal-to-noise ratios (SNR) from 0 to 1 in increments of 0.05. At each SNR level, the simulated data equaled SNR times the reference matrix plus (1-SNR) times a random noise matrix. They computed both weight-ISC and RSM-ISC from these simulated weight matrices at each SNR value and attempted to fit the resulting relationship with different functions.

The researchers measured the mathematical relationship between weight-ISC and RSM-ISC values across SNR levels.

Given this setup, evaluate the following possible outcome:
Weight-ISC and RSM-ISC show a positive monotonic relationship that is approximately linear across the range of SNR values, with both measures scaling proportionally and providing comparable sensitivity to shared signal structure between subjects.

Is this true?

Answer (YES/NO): NO